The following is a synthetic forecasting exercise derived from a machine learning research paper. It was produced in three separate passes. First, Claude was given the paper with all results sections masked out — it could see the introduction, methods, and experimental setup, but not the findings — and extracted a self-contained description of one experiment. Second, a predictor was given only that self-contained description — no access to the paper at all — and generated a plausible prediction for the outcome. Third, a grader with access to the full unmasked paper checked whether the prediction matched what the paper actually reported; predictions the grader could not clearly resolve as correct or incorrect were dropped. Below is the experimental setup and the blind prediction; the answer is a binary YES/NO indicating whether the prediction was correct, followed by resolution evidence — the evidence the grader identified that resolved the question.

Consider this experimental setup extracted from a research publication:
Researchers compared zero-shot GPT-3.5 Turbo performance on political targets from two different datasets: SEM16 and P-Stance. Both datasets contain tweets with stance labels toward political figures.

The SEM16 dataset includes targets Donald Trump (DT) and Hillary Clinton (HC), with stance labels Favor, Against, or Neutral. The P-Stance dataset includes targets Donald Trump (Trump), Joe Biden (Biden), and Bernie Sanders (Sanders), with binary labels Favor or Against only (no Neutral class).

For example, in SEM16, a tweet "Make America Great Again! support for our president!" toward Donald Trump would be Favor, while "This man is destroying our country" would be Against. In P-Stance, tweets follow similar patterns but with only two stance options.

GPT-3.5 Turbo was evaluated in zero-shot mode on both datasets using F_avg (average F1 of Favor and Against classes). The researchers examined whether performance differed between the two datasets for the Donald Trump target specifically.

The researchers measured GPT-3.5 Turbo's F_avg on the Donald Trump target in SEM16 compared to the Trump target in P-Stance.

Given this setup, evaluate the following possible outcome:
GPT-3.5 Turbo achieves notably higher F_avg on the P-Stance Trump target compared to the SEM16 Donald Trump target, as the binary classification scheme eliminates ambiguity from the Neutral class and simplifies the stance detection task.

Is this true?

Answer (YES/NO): NO